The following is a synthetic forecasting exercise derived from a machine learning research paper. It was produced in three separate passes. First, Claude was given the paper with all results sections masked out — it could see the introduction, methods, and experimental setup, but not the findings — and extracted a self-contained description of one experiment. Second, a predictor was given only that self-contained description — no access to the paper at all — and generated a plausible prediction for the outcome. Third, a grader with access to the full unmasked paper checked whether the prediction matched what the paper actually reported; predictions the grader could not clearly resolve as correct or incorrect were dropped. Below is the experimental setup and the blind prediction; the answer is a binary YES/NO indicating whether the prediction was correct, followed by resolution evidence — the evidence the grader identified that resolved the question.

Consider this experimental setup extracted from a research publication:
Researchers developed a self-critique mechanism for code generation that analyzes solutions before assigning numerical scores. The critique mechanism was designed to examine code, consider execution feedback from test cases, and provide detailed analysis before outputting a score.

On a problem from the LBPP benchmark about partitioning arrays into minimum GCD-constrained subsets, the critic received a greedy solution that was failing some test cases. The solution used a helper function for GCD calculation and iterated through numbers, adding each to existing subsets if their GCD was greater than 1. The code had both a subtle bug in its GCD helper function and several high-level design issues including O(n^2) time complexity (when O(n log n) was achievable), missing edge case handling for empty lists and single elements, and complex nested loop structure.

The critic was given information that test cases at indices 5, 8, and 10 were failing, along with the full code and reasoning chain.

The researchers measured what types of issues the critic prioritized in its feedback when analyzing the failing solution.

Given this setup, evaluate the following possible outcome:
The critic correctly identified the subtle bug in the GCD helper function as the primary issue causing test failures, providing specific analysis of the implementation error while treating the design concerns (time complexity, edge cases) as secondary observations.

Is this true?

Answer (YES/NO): NO